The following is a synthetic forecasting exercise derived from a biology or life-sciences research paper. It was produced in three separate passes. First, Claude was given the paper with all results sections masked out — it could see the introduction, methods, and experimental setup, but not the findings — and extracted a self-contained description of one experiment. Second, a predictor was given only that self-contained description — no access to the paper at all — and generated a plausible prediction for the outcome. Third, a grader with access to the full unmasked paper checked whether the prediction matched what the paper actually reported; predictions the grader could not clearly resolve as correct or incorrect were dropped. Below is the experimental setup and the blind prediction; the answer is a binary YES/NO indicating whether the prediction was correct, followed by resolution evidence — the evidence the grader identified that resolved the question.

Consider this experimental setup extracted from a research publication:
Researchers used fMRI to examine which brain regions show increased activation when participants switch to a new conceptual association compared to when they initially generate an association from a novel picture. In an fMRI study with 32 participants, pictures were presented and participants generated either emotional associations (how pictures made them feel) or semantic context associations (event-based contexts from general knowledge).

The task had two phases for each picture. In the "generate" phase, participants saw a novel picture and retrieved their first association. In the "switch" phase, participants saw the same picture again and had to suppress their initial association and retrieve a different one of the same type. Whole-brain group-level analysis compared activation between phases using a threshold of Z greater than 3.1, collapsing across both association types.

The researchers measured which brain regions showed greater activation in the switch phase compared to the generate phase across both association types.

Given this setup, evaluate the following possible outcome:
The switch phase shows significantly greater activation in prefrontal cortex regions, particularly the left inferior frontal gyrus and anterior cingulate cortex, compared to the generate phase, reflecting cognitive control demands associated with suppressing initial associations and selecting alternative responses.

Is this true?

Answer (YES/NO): NO